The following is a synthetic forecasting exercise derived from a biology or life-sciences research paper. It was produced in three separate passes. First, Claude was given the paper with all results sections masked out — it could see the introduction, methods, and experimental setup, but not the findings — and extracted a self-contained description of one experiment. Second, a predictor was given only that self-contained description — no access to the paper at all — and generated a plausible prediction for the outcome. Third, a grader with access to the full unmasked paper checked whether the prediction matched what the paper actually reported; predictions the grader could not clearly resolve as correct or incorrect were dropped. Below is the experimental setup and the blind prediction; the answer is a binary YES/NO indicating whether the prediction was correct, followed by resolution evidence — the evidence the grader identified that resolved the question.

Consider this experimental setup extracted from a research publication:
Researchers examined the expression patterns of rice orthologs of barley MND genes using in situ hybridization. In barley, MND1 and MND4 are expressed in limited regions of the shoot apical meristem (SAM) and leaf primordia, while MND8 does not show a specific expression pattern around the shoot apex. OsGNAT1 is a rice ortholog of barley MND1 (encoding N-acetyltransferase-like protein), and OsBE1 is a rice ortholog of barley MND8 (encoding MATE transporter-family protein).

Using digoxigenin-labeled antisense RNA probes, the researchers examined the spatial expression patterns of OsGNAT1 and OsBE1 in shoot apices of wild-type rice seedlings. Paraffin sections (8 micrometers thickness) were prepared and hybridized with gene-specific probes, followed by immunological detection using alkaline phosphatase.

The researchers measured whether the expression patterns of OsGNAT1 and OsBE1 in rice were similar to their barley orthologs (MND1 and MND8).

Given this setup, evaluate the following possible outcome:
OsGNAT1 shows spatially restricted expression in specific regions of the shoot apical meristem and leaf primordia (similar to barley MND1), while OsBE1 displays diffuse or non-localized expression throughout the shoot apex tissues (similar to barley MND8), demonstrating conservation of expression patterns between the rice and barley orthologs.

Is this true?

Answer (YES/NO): NO